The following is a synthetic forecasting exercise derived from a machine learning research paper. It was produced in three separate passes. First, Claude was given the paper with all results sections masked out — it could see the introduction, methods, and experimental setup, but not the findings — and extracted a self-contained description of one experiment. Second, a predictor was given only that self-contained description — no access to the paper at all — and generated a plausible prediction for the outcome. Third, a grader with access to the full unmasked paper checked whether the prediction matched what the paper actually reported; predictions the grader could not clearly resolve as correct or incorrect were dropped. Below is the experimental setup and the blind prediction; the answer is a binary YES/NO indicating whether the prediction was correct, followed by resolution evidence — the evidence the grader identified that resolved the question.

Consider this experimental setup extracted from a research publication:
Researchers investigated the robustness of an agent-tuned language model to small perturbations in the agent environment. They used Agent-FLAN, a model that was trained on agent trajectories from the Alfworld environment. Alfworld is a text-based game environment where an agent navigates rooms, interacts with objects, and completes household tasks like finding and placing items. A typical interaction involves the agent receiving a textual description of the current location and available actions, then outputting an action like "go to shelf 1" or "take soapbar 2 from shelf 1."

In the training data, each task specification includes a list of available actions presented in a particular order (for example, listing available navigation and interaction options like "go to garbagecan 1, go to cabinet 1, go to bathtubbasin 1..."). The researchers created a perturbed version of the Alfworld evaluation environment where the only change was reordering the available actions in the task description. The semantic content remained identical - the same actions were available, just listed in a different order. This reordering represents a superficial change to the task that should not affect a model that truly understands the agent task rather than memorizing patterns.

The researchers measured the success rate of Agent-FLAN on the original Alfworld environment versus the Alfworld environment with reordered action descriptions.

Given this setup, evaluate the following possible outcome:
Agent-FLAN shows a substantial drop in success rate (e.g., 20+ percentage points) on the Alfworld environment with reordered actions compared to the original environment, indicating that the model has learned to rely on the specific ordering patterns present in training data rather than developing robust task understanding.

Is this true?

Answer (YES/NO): YES